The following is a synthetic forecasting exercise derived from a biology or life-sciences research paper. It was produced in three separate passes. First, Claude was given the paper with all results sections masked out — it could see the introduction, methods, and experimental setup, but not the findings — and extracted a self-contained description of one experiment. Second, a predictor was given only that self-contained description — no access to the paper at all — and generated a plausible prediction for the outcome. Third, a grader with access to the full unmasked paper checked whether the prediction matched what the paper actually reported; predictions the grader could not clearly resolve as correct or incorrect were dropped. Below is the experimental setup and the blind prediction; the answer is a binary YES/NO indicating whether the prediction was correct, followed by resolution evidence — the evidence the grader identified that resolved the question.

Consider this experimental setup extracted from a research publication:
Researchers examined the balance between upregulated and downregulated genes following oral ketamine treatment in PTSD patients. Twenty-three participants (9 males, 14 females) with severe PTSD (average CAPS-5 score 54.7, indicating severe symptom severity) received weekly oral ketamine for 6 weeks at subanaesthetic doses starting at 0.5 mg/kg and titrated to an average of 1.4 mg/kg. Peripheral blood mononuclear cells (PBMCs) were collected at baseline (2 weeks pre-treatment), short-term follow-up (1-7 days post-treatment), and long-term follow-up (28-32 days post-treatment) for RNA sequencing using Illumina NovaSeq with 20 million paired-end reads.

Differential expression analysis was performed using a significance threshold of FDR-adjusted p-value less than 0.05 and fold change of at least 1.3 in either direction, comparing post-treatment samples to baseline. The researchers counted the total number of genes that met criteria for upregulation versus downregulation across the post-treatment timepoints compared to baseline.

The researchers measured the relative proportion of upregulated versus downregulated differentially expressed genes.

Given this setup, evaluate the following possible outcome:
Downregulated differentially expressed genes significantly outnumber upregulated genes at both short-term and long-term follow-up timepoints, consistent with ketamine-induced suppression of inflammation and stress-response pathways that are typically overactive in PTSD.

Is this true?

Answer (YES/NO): NO